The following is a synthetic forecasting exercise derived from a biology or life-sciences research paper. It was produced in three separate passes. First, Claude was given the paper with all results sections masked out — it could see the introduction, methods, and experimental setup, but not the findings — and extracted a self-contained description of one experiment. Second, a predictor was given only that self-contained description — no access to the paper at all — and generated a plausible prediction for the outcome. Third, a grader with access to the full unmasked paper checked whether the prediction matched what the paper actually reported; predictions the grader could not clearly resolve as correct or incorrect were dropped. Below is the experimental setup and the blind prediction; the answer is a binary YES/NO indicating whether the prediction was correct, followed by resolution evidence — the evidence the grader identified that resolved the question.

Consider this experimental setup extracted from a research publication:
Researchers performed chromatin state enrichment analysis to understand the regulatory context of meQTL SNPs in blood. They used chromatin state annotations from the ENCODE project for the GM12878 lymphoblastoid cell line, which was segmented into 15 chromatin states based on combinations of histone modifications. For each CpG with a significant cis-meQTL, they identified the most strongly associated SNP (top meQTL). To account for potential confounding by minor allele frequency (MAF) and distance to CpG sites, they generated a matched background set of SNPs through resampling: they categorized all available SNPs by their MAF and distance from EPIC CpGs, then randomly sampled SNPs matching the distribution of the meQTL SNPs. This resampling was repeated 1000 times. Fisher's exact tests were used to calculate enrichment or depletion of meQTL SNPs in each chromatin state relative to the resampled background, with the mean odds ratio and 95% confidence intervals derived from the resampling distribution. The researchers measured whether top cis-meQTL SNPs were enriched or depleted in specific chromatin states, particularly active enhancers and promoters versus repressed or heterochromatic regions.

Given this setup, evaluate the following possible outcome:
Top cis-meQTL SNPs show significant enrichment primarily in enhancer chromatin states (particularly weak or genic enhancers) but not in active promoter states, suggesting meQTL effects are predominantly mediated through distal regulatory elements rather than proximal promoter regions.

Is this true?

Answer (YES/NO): NO